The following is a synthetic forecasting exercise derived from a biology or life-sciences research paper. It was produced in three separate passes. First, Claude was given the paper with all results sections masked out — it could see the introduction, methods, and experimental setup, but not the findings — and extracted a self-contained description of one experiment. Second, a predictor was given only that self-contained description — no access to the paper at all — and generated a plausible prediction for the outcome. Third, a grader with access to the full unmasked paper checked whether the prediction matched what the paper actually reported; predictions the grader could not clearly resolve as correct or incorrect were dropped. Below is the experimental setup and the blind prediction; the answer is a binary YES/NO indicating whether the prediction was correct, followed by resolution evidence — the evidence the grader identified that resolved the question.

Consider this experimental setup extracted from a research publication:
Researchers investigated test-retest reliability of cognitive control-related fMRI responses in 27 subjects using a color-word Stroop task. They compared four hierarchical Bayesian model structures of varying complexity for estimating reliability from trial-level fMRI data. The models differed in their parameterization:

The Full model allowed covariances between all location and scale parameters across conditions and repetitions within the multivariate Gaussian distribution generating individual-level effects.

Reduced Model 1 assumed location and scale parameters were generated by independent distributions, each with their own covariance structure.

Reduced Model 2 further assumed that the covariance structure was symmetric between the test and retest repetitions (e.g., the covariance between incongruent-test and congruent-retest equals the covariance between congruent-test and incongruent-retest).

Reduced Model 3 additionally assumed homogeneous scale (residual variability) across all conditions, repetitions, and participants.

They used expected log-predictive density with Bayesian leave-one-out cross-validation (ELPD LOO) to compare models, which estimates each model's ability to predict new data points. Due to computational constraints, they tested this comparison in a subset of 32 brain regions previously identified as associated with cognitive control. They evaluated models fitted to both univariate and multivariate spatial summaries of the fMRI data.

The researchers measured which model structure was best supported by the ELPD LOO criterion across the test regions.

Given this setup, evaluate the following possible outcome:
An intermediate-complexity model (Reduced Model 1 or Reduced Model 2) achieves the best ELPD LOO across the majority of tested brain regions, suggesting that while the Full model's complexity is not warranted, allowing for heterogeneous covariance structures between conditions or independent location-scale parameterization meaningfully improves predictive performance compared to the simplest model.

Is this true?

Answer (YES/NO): YES